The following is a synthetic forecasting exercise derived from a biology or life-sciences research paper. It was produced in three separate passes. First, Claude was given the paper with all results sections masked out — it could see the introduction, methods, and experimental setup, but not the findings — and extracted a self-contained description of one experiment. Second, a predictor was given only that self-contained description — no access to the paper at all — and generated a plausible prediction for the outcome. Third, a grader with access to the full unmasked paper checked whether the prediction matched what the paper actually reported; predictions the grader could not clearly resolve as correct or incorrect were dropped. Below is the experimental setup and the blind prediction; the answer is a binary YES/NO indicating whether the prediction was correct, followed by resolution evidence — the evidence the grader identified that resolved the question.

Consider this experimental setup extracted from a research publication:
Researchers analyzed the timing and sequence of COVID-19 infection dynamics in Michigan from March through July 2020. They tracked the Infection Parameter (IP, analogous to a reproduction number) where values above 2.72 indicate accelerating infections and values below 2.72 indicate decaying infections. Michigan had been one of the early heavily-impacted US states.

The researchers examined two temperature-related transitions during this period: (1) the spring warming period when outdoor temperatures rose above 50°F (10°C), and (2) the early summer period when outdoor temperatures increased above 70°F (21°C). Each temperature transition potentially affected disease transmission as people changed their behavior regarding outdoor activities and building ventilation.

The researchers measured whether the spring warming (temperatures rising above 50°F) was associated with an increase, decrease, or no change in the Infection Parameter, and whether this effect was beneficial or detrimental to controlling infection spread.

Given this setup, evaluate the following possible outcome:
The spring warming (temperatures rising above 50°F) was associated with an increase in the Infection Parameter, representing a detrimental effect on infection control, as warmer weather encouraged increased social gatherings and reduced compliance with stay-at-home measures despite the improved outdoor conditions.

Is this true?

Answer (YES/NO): NO